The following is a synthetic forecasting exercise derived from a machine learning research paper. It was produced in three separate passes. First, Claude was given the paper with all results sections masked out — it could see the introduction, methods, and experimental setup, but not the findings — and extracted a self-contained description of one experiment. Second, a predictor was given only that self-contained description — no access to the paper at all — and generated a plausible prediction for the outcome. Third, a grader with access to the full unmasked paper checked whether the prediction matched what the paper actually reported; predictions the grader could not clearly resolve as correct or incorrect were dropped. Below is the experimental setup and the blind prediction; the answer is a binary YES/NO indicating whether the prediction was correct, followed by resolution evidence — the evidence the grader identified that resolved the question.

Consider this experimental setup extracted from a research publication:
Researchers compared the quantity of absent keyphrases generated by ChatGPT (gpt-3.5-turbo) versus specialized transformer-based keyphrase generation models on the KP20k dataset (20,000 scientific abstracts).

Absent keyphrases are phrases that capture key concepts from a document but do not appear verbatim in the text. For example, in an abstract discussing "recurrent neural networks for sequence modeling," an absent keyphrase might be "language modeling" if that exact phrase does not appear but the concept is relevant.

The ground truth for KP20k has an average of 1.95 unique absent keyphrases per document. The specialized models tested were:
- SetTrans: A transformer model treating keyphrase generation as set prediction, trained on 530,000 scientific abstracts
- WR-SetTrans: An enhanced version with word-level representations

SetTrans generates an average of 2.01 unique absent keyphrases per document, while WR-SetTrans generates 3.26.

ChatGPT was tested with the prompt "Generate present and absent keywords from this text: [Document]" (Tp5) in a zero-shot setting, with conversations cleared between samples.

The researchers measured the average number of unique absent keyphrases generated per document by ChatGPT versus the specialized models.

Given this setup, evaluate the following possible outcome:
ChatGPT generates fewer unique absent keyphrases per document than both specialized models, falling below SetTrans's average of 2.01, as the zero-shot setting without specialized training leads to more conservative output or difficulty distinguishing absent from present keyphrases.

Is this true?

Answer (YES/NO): NO